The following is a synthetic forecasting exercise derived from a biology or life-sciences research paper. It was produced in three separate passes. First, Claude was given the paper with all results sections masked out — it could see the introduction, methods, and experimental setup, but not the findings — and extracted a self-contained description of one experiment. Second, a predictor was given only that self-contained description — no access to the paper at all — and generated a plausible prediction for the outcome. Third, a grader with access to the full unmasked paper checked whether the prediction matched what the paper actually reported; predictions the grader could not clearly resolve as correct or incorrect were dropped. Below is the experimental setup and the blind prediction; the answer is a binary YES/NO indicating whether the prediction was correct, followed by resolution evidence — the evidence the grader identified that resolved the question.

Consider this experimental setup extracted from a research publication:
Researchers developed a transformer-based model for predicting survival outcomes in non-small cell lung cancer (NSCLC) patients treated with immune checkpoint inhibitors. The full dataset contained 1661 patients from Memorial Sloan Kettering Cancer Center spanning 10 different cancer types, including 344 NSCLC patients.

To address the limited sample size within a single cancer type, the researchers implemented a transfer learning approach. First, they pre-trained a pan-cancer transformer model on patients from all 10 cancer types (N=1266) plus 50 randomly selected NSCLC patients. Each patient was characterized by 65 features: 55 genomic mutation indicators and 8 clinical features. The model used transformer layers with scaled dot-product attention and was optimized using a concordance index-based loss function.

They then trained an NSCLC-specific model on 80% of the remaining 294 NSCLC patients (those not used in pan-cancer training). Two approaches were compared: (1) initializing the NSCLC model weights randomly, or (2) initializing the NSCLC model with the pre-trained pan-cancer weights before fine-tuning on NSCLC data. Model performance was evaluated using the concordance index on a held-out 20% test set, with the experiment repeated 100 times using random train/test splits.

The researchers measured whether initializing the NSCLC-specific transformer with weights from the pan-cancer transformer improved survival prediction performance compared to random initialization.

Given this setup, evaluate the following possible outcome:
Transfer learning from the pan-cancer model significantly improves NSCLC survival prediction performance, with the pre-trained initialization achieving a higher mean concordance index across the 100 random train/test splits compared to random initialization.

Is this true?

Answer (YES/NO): YES